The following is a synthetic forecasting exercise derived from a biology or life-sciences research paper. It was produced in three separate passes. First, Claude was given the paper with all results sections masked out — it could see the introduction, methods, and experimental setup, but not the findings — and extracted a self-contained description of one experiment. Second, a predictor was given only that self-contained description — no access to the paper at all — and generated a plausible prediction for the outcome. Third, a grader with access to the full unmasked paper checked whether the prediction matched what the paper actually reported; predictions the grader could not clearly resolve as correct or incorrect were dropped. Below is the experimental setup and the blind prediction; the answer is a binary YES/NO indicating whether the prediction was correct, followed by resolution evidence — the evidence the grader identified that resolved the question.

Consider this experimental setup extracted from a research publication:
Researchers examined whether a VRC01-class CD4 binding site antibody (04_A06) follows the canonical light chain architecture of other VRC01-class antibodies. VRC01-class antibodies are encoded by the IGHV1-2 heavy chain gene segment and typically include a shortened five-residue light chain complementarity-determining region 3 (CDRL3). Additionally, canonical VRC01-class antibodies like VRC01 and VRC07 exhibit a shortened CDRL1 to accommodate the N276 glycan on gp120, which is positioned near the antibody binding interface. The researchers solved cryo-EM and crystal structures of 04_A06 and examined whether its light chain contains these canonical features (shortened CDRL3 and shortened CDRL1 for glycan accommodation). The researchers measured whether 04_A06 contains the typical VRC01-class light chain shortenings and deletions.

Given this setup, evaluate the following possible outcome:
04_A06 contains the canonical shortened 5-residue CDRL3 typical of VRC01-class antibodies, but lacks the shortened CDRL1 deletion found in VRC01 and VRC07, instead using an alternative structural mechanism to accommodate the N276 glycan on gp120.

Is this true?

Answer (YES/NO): YES